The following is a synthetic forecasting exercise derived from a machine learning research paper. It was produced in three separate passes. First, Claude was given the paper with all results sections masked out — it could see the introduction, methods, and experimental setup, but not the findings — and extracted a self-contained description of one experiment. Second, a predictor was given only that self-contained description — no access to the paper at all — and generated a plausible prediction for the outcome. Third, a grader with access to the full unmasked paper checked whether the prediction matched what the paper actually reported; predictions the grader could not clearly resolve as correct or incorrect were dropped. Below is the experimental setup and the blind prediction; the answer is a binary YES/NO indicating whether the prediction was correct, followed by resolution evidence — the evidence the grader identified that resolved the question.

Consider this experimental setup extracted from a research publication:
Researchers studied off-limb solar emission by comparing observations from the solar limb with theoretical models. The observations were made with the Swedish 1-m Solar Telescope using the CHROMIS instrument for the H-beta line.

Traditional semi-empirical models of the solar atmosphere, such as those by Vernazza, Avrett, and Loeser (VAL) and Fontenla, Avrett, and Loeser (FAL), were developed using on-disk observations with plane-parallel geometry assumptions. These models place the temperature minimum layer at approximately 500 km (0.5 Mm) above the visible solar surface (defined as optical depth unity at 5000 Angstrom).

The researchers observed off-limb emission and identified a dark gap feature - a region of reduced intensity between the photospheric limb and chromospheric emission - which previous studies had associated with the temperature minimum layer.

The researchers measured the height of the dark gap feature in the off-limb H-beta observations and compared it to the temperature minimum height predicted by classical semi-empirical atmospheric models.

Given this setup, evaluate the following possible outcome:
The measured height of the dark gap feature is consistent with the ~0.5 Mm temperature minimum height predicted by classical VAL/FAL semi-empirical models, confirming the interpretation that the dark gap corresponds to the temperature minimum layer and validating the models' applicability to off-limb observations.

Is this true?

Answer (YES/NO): YES